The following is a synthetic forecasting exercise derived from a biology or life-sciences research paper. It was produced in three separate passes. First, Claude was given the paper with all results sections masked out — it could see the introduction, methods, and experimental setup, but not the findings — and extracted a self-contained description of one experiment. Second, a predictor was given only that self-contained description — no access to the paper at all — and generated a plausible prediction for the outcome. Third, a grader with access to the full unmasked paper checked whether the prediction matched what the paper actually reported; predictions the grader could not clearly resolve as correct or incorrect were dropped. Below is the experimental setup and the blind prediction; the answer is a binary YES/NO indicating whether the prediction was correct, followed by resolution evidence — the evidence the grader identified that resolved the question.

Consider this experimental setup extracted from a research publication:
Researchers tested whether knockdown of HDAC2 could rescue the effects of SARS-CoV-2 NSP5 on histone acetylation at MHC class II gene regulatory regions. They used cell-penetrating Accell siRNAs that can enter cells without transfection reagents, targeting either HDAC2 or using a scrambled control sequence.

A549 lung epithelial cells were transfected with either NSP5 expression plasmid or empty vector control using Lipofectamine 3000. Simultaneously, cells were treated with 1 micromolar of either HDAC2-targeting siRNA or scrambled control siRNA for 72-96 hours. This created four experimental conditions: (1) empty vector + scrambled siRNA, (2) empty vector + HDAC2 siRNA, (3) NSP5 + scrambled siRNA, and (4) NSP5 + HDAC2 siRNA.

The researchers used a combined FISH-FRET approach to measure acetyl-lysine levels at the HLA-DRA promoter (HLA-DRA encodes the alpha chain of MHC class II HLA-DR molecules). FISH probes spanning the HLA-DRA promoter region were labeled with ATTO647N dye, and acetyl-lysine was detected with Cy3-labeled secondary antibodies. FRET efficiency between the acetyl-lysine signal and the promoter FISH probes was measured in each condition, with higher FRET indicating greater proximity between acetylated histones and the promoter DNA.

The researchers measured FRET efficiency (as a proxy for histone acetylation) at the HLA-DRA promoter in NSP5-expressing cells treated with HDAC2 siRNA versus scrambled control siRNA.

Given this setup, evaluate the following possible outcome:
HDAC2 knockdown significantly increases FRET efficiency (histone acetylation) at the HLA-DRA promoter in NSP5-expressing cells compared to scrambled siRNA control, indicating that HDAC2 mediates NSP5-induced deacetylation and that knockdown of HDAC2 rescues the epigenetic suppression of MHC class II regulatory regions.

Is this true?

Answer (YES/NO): YES